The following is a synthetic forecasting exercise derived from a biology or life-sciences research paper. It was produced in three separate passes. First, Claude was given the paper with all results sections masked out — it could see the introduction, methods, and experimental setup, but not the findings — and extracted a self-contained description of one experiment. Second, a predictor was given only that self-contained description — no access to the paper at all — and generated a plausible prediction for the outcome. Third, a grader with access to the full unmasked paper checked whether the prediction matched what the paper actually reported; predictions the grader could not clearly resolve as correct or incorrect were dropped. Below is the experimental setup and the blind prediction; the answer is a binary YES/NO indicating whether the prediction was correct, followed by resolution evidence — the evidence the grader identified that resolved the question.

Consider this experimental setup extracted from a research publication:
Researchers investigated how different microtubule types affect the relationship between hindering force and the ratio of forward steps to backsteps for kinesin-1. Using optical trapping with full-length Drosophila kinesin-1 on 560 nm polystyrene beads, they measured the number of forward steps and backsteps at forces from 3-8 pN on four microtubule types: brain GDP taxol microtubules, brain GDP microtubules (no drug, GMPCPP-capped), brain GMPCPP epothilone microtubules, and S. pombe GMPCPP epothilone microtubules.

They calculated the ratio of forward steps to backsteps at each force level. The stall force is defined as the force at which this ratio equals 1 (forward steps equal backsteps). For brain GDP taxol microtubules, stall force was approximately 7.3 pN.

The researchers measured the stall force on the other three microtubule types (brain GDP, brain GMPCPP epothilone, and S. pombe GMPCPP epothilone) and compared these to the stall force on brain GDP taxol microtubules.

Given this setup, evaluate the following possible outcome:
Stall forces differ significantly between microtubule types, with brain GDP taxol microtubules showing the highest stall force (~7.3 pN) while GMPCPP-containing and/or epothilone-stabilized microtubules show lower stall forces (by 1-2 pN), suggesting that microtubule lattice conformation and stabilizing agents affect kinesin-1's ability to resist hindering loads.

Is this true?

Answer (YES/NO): NO